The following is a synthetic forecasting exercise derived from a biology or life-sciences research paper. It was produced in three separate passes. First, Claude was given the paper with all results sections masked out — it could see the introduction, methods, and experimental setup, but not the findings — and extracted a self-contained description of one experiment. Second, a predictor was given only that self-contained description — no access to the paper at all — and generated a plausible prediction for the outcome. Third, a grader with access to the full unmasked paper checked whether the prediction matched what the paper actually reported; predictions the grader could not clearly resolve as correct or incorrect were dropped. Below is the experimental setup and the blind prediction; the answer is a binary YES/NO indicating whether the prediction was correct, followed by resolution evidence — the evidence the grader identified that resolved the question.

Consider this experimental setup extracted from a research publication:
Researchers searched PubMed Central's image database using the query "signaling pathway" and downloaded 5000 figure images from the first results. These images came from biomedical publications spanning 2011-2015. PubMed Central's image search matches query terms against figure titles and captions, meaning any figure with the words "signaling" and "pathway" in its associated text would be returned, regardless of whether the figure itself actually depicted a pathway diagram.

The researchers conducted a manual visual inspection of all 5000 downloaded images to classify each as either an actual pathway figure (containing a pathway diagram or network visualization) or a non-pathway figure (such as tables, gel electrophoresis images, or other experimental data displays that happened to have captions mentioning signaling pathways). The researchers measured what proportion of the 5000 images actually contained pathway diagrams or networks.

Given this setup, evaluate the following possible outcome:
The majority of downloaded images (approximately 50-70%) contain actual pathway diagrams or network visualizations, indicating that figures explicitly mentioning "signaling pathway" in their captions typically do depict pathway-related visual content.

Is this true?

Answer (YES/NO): NO